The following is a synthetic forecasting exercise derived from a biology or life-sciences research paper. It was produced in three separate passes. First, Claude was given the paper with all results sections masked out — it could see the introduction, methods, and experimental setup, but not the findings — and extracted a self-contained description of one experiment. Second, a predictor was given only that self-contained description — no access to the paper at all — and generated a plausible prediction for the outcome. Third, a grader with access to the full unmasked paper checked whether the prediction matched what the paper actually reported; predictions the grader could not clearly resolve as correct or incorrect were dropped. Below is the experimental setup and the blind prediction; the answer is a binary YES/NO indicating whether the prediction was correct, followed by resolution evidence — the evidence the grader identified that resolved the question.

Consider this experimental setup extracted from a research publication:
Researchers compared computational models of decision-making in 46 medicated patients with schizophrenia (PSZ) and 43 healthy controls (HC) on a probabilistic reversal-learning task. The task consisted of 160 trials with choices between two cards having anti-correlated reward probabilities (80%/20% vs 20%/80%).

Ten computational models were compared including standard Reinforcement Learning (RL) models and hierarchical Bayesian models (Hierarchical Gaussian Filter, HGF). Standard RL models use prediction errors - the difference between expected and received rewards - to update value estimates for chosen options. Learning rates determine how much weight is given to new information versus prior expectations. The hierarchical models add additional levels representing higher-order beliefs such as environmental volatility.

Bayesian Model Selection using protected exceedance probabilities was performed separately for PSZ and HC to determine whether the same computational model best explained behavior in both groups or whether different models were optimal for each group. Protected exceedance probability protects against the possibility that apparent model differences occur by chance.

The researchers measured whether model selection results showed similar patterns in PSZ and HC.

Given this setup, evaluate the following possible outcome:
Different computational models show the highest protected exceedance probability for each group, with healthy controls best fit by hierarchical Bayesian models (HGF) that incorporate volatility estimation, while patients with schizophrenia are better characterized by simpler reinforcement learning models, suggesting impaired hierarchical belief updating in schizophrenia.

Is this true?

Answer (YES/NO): NO